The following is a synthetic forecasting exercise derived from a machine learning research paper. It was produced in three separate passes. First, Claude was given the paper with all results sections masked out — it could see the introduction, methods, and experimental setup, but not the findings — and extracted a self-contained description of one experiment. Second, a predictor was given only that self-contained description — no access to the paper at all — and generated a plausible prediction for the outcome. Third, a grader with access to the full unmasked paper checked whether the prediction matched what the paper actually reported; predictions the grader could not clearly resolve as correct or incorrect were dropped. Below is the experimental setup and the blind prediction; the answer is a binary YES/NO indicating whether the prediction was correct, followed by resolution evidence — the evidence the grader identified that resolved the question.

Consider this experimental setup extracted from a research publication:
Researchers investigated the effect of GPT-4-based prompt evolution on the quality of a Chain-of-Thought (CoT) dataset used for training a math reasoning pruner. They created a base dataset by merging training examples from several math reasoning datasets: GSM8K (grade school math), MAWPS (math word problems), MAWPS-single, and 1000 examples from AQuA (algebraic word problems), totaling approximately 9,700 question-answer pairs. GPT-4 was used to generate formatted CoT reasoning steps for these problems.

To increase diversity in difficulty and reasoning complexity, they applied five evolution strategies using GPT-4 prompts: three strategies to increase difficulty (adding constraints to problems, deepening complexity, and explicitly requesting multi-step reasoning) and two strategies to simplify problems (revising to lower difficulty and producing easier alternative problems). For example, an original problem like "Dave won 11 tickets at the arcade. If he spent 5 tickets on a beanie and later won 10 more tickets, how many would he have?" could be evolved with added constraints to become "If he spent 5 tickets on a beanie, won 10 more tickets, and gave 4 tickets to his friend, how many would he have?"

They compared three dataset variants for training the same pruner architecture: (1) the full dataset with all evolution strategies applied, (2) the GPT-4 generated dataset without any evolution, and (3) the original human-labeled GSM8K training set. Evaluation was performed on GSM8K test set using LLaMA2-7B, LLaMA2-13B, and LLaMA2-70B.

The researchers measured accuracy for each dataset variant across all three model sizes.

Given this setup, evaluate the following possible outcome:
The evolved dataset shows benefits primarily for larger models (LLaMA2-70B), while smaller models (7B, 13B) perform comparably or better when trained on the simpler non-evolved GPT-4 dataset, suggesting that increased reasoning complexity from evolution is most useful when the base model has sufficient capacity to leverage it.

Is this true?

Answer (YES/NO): NO